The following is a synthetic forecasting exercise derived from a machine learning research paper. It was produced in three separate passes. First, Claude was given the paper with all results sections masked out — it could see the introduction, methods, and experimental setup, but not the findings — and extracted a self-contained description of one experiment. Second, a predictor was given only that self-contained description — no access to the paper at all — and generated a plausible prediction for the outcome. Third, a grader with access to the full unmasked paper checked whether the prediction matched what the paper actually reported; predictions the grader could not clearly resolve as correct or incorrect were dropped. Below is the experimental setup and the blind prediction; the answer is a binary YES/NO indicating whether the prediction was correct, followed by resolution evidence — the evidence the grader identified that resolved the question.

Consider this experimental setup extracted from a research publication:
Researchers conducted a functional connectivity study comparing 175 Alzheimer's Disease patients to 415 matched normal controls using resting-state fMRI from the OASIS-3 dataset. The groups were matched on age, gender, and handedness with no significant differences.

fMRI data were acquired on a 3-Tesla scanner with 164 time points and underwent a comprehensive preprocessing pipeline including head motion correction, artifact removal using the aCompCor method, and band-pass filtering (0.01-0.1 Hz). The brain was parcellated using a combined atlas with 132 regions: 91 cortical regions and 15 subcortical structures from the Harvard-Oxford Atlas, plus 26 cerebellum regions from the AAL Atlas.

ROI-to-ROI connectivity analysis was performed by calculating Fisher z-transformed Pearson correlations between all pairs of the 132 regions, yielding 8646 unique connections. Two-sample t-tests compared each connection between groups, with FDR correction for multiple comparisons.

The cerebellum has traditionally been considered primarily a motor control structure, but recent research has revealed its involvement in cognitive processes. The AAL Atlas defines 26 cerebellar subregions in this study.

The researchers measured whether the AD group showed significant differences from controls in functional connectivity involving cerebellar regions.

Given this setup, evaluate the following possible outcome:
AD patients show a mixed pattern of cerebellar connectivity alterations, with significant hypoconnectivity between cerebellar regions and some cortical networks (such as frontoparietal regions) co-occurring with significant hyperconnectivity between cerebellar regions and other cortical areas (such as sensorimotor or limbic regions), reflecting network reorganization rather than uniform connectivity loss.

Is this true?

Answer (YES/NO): NO